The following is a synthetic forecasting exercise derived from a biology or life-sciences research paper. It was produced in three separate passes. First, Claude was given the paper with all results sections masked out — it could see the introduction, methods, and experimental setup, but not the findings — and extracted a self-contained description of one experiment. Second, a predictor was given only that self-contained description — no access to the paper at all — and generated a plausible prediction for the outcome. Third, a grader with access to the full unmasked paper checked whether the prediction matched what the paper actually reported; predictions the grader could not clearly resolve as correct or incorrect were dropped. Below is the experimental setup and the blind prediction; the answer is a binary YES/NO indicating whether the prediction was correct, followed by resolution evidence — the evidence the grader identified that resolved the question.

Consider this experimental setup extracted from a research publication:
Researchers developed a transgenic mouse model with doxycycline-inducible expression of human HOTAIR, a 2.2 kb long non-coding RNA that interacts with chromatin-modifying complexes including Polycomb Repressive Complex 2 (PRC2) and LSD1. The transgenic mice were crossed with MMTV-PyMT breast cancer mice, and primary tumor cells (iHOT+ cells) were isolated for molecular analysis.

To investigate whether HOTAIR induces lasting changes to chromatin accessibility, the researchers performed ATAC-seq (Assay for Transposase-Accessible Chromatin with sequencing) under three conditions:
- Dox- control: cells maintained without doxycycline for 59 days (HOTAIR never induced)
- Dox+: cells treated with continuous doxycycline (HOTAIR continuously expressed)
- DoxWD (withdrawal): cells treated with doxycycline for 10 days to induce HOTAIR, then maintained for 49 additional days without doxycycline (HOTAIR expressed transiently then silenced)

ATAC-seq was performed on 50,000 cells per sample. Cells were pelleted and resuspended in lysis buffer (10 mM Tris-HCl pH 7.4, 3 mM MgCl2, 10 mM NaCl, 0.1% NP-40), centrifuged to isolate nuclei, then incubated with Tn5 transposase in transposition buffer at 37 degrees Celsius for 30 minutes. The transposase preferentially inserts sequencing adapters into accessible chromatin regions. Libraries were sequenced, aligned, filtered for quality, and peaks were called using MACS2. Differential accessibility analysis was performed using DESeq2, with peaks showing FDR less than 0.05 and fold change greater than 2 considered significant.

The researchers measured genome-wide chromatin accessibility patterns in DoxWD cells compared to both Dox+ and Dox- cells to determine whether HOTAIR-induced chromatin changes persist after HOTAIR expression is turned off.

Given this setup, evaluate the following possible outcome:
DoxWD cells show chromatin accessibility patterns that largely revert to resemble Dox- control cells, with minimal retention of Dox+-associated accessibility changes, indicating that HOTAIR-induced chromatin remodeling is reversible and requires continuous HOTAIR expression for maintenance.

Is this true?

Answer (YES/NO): YES